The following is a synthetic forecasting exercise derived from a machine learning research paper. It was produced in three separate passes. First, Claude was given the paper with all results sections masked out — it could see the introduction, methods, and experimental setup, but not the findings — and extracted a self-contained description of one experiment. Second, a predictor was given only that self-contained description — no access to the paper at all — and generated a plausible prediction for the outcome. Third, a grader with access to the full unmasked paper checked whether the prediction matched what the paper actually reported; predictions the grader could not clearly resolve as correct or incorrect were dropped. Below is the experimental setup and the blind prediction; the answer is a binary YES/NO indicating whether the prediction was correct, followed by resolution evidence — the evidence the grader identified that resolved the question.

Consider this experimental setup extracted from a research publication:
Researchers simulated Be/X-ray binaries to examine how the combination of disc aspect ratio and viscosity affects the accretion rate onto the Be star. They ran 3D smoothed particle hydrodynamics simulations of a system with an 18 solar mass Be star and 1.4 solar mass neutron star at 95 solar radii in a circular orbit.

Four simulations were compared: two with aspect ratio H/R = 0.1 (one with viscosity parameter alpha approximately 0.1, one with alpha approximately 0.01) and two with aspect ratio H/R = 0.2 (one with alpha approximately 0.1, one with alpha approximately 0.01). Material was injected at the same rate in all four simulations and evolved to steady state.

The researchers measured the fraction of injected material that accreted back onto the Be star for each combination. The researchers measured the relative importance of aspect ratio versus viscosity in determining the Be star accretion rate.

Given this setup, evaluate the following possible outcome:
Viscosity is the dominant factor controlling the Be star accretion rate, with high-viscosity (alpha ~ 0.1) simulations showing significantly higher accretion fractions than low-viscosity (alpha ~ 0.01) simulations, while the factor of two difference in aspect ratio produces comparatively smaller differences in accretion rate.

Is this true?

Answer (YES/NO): NO